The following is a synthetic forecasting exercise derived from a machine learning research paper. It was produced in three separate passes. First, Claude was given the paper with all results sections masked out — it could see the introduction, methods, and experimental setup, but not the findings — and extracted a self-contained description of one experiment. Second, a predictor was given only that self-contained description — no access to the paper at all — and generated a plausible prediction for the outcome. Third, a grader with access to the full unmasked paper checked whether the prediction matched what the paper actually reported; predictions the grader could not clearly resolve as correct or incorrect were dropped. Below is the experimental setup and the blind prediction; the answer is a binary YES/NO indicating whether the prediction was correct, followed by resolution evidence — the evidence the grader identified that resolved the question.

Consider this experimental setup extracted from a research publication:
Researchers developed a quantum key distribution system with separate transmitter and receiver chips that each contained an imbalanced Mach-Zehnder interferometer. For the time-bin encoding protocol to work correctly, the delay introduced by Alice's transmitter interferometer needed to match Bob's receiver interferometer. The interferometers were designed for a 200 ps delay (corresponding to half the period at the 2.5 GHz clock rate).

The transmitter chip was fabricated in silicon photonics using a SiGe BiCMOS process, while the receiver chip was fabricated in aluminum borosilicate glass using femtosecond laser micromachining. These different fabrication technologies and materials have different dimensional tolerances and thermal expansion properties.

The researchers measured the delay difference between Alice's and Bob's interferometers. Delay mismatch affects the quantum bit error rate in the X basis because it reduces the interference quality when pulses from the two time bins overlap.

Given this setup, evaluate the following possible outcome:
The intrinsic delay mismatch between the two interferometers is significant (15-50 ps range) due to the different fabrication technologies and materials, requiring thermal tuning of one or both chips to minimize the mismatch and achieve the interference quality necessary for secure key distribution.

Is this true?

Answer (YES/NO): NO